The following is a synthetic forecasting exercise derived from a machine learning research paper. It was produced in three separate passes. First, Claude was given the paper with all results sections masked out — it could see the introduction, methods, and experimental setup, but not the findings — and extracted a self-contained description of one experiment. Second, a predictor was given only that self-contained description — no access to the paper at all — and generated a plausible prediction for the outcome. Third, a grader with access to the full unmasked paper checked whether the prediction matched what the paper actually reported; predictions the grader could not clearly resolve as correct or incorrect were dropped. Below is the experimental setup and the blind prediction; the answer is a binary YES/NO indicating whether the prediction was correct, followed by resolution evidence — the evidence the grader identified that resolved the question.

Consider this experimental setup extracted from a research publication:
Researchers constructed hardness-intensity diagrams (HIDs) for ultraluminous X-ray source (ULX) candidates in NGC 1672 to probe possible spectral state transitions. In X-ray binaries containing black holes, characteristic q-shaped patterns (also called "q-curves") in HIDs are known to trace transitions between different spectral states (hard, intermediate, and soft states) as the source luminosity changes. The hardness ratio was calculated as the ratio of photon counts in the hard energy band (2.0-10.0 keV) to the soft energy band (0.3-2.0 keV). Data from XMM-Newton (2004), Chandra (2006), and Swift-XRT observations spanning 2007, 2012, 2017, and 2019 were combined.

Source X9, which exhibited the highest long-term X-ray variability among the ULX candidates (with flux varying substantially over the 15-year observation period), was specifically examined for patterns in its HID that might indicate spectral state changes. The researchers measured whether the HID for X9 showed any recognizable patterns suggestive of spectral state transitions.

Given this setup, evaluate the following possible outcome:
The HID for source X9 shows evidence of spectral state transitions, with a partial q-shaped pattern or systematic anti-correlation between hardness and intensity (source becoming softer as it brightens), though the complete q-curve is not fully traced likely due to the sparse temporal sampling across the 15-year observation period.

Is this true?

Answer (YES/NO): YES